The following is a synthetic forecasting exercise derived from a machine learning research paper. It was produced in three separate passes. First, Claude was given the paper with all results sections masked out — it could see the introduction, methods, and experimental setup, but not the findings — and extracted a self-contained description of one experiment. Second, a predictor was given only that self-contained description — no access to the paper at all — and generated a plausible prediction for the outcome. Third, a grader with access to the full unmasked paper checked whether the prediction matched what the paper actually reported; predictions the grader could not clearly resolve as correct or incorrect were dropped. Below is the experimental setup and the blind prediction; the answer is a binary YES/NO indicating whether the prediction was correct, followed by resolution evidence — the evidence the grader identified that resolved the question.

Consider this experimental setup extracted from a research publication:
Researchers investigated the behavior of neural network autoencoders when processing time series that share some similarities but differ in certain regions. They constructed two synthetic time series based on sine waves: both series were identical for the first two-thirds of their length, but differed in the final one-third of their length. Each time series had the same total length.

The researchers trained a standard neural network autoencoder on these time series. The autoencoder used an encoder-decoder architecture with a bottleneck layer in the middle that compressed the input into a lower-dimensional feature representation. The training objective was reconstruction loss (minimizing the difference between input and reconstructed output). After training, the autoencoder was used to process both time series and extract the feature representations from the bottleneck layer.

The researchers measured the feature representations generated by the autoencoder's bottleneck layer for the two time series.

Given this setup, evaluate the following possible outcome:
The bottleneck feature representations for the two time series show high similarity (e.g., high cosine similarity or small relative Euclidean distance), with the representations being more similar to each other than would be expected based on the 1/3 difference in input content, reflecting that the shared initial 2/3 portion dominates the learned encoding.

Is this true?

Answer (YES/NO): YES